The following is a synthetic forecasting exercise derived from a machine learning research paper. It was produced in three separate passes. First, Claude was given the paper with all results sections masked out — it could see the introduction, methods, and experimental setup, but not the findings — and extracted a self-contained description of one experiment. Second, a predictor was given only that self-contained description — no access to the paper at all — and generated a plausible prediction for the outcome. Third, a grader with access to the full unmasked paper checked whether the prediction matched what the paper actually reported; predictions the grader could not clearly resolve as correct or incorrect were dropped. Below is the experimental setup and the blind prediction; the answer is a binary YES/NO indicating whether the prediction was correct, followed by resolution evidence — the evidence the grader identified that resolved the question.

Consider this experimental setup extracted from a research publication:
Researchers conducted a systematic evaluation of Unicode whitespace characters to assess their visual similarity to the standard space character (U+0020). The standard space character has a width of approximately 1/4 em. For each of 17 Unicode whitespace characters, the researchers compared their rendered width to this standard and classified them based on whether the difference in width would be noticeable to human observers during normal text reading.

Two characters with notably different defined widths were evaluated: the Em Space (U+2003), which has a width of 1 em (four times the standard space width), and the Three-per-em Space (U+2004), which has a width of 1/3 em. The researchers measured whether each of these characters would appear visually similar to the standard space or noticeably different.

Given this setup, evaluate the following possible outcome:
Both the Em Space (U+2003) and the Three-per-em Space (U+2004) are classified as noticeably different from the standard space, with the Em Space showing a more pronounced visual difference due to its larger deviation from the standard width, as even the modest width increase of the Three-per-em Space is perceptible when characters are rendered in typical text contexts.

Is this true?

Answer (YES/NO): NO